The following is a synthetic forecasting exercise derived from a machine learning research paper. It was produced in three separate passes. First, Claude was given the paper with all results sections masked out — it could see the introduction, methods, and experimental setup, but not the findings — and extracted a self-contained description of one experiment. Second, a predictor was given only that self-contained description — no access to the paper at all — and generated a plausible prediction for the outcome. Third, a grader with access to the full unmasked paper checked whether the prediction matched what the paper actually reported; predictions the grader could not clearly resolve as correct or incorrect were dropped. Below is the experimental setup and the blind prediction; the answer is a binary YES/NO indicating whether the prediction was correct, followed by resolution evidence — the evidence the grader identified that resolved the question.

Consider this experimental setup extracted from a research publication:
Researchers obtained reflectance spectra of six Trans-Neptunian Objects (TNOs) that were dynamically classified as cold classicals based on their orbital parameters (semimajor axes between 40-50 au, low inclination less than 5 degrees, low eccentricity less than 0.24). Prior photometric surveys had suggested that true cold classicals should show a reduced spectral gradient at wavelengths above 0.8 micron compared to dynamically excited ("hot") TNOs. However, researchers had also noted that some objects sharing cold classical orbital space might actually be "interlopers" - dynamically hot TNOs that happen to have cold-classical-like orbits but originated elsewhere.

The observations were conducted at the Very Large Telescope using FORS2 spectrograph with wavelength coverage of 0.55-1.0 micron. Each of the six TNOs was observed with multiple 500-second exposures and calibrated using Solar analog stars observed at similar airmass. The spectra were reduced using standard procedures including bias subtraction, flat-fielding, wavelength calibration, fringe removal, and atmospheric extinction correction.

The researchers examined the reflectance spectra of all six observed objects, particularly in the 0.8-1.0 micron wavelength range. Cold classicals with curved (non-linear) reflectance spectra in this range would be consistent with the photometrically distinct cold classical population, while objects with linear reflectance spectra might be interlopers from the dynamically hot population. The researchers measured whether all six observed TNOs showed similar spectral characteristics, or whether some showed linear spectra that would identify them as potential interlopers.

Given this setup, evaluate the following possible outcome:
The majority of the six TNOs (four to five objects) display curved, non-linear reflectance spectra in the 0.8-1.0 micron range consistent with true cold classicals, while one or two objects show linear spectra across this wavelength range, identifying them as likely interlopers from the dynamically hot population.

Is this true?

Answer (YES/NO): YES